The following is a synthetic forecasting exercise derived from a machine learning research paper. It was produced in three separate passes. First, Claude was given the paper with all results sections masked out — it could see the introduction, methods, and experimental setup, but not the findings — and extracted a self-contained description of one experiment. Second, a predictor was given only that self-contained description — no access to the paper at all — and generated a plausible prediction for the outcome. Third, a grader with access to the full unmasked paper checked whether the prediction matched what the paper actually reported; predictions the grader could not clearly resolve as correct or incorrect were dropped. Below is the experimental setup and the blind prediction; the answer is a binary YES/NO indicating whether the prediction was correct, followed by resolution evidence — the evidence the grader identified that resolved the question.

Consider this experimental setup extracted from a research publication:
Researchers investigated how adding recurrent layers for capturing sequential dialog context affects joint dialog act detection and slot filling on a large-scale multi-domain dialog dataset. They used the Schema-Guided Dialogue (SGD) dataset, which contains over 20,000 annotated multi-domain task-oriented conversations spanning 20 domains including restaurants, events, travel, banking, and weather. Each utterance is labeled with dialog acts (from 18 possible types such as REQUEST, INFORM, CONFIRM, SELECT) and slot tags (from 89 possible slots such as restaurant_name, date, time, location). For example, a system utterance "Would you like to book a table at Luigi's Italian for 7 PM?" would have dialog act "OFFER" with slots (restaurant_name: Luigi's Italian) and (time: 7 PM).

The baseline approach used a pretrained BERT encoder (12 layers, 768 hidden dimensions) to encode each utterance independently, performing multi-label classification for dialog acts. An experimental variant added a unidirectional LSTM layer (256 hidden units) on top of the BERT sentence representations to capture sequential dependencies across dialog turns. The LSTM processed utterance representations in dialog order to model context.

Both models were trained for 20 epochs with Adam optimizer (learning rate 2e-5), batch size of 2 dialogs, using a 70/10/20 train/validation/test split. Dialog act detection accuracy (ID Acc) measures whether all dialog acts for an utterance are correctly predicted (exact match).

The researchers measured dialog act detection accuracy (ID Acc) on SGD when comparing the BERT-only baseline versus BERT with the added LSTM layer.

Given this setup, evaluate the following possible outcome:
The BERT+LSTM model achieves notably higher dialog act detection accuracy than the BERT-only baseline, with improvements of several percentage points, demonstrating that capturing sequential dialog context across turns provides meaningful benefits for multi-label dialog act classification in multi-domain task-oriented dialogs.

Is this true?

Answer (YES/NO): YES